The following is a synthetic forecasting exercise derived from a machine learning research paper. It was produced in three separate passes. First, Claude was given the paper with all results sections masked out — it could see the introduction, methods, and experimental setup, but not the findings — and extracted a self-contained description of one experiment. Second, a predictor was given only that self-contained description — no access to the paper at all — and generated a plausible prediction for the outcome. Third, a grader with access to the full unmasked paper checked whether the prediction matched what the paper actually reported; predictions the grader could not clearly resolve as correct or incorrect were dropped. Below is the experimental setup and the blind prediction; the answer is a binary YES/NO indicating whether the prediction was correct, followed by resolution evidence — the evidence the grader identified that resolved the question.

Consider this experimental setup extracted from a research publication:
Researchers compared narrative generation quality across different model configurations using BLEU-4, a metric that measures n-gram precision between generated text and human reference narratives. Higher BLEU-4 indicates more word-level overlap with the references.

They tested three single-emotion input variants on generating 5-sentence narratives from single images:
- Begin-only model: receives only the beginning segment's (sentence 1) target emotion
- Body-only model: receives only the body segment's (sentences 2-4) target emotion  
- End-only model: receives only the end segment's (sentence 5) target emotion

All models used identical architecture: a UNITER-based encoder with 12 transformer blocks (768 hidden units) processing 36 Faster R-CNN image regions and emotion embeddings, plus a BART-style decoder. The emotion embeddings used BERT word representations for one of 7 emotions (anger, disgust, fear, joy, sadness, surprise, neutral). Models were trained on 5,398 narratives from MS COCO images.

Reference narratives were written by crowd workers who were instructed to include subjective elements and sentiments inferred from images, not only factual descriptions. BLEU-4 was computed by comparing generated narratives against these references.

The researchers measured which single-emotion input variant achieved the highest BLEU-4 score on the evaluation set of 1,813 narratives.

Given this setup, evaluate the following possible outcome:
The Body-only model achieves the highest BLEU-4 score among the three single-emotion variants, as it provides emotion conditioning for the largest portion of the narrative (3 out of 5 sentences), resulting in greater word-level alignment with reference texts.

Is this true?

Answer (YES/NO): YES